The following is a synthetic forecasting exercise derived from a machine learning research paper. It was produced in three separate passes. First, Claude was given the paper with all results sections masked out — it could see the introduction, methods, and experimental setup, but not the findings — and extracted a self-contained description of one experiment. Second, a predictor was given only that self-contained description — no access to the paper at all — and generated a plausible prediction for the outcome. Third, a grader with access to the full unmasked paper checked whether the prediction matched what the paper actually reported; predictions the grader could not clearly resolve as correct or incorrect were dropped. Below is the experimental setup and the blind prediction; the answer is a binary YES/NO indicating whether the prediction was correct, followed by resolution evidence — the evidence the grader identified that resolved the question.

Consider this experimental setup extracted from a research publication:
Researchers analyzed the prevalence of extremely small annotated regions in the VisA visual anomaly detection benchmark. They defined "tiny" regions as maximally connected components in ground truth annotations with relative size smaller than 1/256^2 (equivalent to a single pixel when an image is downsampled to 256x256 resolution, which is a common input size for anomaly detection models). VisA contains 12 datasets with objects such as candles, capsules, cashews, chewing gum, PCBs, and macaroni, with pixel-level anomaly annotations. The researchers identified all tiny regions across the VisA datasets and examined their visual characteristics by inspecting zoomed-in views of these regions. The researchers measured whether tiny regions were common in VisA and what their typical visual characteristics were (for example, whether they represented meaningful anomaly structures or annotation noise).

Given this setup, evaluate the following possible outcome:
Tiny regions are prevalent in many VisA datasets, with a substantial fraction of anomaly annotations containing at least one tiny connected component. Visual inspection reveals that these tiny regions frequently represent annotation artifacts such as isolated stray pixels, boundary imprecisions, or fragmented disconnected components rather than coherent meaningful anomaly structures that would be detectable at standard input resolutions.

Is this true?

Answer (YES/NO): YES